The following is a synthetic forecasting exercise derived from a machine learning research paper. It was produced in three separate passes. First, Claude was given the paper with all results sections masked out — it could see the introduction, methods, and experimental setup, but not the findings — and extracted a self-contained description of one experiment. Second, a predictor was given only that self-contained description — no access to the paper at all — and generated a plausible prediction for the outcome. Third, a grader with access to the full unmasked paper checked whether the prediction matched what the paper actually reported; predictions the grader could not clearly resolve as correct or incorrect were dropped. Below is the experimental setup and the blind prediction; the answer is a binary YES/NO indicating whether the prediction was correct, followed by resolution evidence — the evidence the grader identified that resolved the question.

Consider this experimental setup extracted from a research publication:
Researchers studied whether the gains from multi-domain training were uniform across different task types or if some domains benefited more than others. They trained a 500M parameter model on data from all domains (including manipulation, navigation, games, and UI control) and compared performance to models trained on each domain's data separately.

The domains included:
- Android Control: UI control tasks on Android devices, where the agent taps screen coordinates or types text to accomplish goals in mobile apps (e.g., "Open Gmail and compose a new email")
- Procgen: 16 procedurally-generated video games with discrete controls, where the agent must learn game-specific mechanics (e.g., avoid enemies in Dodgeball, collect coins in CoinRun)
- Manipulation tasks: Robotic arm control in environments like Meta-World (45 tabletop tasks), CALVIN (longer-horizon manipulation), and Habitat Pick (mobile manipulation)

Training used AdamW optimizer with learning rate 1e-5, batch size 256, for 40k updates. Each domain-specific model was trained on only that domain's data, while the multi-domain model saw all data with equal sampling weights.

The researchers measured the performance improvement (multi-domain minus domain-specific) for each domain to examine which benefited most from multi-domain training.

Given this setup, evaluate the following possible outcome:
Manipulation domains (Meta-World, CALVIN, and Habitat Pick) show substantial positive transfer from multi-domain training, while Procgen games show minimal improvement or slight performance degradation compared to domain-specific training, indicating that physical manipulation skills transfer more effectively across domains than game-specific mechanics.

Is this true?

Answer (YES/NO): NO